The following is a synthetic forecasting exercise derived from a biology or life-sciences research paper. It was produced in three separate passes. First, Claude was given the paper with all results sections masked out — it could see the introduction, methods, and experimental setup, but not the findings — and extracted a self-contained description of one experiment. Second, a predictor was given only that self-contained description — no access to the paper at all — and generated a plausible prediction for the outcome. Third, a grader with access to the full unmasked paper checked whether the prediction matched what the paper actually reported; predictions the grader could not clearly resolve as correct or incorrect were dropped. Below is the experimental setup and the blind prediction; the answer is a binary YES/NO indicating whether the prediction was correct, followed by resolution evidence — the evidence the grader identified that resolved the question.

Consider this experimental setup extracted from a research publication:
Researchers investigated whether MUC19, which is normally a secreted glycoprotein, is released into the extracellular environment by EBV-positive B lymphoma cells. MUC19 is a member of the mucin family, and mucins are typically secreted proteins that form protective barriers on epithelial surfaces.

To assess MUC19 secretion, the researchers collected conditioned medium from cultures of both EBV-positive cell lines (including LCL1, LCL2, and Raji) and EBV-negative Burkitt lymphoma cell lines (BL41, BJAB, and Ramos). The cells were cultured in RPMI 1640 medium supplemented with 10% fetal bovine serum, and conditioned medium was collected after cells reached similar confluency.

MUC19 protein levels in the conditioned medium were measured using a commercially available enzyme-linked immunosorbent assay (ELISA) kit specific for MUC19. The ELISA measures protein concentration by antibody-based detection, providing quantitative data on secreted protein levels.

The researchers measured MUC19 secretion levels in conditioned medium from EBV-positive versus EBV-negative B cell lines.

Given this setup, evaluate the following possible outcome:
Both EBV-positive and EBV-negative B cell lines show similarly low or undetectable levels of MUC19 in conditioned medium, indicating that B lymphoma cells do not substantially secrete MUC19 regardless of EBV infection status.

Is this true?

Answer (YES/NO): YES